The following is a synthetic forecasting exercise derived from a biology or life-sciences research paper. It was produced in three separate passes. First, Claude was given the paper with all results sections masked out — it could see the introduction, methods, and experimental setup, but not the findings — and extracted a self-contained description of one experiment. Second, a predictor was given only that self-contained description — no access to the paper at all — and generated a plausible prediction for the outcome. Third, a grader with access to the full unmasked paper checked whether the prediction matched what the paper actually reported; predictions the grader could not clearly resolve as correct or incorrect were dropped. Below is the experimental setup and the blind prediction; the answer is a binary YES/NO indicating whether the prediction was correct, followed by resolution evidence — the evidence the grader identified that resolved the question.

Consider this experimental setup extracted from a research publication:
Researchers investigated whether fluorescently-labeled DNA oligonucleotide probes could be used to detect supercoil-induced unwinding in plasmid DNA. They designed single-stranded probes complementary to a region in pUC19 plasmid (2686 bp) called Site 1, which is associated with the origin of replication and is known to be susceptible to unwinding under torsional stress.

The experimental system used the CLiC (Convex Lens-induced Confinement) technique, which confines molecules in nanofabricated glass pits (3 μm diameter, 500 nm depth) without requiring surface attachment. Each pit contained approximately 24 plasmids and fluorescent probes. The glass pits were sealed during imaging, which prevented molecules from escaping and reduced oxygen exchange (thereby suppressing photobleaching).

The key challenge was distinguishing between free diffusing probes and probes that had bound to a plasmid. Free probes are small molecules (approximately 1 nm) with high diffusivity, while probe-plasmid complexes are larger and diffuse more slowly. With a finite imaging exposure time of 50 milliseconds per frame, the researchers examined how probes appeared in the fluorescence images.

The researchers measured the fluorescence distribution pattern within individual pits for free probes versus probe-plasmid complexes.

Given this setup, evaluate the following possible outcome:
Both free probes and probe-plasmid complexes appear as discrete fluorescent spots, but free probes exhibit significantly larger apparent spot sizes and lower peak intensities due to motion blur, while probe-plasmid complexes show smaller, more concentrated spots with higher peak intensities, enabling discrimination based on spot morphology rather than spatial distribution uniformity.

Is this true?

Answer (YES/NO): NO